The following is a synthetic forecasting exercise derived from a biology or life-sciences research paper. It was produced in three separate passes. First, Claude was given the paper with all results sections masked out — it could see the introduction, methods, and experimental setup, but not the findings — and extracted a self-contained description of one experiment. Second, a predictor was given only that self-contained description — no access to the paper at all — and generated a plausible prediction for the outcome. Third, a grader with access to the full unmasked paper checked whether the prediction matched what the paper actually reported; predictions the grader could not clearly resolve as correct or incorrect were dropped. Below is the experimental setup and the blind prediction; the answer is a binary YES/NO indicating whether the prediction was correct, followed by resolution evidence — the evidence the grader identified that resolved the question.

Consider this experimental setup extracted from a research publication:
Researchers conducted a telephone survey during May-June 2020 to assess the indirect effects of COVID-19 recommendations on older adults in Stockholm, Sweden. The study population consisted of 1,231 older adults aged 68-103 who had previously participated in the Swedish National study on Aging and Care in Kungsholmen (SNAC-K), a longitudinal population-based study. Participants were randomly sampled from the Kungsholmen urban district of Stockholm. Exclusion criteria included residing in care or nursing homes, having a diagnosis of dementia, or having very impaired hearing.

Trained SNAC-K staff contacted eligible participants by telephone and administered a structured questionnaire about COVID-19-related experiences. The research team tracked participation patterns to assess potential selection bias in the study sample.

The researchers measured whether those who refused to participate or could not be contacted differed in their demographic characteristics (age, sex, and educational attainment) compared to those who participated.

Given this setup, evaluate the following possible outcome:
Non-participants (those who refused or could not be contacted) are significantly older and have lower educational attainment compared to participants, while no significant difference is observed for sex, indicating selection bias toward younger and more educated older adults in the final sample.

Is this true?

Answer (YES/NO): NO